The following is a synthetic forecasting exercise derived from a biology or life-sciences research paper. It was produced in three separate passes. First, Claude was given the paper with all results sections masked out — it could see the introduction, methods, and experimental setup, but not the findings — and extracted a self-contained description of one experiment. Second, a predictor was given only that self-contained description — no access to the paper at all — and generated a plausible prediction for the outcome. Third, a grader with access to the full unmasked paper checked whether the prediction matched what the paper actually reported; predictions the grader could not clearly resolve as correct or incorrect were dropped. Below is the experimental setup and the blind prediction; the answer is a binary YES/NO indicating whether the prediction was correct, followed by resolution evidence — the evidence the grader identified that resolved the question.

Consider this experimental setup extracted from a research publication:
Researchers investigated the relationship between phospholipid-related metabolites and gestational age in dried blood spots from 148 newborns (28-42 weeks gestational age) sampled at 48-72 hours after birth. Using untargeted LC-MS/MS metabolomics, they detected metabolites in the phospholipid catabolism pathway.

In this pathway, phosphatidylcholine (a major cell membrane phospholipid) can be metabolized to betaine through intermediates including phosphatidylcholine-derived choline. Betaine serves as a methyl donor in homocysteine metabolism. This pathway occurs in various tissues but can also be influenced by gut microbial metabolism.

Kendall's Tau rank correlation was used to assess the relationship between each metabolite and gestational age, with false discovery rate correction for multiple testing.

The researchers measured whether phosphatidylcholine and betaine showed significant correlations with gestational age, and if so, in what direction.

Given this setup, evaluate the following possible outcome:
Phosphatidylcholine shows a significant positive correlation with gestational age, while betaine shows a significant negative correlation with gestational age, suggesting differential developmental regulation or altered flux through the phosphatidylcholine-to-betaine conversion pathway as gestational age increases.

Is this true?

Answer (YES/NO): NO